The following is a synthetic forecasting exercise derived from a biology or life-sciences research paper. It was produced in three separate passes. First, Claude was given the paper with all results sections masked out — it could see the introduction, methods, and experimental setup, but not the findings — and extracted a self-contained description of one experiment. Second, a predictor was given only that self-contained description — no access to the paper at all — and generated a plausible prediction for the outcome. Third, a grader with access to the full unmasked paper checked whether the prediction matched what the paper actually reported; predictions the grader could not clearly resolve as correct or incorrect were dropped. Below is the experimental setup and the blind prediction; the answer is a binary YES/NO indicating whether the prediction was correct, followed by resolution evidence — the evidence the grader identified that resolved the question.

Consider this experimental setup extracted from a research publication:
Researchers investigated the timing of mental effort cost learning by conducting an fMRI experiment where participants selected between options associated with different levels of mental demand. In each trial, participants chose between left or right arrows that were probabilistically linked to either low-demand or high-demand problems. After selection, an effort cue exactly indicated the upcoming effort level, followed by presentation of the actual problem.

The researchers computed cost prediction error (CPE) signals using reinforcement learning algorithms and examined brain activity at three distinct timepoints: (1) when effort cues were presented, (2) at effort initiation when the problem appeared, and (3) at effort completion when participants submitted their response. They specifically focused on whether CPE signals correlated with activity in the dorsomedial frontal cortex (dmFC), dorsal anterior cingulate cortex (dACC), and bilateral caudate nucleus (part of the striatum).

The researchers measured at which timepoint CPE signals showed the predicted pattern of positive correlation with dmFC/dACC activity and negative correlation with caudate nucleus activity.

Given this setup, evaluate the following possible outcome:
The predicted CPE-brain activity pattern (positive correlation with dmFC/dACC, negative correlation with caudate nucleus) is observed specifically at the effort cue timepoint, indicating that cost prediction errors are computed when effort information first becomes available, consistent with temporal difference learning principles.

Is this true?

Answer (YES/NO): NO